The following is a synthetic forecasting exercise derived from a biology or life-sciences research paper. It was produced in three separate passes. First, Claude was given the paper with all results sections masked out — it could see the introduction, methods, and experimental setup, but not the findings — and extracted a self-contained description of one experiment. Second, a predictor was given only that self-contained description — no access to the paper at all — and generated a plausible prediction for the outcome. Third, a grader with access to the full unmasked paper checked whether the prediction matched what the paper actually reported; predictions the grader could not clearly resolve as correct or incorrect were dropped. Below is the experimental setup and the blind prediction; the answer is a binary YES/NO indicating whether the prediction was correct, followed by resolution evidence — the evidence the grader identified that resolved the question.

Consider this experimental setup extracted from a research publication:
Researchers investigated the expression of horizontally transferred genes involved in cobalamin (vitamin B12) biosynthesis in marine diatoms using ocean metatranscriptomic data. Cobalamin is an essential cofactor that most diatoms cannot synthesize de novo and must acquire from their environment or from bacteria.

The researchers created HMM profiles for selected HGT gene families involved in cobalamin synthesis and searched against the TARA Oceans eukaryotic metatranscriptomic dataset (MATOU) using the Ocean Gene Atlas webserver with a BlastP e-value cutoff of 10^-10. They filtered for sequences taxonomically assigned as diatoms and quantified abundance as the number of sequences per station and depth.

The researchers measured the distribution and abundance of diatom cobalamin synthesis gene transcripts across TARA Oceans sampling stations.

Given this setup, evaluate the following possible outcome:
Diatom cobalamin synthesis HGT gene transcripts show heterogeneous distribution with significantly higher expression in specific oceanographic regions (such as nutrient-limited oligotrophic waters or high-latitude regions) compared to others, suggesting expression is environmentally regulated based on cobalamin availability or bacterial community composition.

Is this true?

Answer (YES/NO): YES